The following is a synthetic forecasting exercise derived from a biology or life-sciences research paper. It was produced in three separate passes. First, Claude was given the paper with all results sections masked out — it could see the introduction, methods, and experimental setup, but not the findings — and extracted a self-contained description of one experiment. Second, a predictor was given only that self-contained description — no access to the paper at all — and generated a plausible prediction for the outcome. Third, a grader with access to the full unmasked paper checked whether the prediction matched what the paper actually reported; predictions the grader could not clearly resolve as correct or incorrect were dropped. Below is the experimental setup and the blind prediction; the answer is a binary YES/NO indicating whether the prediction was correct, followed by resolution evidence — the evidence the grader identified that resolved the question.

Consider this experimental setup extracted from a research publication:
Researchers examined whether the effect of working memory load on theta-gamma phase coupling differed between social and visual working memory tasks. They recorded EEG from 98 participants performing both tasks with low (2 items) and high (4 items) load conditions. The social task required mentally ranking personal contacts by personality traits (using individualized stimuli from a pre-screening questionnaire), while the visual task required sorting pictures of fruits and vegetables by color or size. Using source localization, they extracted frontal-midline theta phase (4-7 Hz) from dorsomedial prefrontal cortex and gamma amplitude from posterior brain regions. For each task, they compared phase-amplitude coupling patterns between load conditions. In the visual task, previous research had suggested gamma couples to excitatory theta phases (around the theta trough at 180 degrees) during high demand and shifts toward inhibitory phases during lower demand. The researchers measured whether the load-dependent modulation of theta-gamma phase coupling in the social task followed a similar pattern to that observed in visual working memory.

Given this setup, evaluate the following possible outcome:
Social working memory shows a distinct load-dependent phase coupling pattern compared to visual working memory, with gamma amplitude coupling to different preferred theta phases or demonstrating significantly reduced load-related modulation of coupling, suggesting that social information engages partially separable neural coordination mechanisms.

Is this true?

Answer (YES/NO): NO